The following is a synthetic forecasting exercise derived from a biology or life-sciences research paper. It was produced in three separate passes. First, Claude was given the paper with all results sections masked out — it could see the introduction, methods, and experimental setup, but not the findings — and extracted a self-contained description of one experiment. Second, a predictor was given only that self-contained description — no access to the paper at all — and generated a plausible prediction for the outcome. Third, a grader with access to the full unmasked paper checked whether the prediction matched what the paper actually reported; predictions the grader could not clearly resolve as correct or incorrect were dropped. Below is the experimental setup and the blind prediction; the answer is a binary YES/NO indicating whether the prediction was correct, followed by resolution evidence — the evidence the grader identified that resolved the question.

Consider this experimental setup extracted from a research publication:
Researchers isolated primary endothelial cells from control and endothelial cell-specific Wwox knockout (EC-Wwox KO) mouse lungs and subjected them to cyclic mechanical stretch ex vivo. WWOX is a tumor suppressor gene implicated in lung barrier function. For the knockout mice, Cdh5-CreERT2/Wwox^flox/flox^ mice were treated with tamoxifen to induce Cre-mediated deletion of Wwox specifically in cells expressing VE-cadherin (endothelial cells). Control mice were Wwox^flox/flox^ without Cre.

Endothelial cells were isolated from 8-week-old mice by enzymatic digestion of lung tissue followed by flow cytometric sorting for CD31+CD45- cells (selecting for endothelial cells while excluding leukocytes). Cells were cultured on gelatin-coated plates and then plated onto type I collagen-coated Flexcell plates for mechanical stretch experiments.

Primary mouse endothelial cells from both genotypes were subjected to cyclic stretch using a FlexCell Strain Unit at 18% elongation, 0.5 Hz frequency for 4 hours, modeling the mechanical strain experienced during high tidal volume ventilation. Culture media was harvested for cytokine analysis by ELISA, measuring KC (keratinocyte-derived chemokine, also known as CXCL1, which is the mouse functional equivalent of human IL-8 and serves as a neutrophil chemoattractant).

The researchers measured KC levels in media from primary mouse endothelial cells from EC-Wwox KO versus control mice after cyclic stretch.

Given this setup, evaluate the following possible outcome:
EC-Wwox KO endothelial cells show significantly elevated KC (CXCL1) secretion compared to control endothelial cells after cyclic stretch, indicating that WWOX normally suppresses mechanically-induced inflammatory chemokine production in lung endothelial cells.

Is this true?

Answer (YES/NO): YES